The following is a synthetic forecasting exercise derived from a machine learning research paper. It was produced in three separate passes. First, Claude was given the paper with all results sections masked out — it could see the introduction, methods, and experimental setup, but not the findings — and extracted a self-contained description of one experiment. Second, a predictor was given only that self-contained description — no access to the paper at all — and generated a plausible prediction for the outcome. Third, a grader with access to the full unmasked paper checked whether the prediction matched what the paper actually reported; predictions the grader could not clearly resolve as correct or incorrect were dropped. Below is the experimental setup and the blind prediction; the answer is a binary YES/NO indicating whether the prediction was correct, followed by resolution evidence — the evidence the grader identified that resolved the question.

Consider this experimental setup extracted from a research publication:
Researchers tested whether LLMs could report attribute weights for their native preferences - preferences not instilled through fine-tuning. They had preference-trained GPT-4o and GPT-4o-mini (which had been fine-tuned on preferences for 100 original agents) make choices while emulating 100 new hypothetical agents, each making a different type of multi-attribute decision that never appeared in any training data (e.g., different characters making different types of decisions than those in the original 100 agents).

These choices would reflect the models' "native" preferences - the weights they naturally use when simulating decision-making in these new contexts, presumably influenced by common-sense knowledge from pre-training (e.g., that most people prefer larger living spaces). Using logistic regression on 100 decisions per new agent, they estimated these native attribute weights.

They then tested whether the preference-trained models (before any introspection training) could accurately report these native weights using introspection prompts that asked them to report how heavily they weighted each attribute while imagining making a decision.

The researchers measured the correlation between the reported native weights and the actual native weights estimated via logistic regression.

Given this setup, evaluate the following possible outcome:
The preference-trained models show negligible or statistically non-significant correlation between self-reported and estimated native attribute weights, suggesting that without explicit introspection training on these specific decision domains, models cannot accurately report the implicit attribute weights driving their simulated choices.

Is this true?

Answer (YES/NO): NO